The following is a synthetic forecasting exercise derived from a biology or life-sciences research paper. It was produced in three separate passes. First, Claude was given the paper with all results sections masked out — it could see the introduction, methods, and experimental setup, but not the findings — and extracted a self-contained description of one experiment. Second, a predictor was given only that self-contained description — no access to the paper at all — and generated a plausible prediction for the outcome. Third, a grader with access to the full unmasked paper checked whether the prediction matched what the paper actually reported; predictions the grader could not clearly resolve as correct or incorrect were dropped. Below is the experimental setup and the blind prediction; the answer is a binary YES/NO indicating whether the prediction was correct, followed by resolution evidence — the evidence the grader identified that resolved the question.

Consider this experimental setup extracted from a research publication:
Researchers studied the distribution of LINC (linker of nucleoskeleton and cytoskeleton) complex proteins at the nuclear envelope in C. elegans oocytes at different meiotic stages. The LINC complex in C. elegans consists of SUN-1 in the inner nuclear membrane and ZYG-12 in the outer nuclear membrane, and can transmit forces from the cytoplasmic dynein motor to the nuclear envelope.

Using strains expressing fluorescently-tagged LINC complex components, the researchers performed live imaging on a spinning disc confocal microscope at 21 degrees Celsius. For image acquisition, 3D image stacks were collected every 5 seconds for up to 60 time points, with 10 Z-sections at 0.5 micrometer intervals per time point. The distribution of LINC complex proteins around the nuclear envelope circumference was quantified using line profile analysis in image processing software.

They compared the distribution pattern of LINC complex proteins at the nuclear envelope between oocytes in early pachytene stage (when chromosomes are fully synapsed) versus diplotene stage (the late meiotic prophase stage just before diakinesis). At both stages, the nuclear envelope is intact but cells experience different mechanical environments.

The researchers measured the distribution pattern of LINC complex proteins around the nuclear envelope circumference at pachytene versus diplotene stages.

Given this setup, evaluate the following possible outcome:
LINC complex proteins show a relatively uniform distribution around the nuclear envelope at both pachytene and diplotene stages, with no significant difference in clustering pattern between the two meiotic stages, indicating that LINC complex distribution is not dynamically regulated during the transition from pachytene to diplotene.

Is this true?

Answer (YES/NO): NO